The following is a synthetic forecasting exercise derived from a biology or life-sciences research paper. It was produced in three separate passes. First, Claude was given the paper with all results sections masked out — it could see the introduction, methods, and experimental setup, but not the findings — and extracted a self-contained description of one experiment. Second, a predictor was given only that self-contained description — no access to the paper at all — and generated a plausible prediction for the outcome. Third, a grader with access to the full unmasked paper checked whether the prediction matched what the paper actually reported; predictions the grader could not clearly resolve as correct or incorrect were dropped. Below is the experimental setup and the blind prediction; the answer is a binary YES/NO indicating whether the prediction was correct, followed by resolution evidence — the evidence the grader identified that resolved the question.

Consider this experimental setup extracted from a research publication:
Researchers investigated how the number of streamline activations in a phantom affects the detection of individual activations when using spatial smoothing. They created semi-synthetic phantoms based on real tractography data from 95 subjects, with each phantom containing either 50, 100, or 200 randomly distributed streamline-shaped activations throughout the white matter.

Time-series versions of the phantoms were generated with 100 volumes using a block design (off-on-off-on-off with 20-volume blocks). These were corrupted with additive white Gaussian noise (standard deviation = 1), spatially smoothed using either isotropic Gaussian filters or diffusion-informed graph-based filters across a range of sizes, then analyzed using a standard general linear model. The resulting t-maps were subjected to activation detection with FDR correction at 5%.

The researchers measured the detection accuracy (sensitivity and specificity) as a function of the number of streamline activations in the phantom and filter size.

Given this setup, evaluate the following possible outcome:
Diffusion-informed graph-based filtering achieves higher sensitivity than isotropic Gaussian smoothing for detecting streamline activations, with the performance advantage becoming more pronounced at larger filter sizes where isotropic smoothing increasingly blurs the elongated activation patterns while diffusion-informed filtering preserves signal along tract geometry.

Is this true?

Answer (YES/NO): YES